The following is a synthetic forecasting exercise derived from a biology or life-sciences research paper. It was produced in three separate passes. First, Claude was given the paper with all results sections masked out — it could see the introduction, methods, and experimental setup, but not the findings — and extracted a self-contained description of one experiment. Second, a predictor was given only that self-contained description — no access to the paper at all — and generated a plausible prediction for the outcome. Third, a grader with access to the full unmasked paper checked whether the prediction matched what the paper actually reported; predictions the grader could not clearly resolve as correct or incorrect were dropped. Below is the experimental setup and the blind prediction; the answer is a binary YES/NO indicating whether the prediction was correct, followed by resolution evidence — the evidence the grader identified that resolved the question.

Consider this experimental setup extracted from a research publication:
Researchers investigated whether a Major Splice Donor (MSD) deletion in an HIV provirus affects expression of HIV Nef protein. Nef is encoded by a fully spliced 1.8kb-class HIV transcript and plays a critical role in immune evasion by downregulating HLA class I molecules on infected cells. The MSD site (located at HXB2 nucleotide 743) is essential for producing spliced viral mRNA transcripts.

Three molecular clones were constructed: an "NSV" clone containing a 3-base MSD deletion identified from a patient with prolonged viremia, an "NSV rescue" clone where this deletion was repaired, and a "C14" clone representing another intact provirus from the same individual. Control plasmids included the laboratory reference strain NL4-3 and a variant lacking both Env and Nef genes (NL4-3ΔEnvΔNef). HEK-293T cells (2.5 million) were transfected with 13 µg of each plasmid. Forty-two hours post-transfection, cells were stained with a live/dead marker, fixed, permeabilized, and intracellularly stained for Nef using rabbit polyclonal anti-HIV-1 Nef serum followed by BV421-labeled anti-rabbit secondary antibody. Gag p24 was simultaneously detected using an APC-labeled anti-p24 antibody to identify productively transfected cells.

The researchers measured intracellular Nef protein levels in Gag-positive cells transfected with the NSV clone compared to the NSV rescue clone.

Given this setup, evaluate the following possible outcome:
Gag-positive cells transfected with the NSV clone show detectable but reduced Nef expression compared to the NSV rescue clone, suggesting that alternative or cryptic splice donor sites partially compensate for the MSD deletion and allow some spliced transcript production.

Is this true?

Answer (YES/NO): NO